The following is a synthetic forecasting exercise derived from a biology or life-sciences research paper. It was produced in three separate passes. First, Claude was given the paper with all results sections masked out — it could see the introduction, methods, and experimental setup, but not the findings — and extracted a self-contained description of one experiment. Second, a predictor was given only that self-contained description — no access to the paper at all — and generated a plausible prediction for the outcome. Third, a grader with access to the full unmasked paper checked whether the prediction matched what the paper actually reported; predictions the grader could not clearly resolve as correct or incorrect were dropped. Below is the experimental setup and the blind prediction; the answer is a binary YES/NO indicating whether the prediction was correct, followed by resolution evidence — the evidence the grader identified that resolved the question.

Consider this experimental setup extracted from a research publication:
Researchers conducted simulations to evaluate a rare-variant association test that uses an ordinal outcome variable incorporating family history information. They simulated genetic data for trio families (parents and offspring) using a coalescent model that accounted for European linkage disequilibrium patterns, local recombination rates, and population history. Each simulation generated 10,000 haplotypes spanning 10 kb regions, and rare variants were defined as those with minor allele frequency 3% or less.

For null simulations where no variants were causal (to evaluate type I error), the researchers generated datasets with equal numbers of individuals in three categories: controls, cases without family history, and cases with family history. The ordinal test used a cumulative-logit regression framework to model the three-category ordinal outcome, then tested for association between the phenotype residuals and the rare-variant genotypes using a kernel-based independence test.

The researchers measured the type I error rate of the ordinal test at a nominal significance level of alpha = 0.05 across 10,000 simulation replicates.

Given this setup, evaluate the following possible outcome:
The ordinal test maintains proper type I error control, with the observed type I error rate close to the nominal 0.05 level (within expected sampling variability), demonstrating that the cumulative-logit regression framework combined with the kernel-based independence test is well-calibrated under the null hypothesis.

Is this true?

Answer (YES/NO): YES